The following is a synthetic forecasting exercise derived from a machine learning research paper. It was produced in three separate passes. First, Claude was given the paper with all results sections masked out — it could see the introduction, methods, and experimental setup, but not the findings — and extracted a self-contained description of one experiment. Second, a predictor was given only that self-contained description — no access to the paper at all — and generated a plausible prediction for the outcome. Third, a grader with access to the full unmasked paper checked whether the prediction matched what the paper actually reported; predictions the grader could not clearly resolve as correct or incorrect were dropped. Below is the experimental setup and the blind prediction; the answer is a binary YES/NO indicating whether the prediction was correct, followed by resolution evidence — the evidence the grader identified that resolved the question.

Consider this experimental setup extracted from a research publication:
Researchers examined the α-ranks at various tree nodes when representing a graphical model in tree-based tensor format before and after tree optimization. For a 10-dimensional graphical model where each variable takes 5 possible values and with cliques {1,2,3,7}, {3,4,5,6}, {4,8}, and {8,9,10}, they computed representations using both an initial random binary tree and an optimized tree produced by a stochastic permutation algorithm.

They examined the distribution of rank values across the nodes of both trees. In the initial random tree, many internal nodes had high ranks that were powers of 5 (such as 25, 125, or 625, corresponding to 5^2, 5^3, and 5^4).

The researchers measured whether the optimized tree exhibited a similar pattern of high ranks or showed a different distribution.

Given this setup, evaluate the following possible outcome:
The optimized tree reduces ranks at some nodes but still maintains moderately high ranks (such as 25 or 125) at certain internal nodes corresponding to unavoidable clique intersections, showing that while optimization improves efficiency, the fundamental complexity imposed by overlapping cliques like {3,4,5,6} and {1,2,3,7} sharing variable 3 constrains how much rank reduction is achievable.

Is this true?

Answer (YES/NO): NO